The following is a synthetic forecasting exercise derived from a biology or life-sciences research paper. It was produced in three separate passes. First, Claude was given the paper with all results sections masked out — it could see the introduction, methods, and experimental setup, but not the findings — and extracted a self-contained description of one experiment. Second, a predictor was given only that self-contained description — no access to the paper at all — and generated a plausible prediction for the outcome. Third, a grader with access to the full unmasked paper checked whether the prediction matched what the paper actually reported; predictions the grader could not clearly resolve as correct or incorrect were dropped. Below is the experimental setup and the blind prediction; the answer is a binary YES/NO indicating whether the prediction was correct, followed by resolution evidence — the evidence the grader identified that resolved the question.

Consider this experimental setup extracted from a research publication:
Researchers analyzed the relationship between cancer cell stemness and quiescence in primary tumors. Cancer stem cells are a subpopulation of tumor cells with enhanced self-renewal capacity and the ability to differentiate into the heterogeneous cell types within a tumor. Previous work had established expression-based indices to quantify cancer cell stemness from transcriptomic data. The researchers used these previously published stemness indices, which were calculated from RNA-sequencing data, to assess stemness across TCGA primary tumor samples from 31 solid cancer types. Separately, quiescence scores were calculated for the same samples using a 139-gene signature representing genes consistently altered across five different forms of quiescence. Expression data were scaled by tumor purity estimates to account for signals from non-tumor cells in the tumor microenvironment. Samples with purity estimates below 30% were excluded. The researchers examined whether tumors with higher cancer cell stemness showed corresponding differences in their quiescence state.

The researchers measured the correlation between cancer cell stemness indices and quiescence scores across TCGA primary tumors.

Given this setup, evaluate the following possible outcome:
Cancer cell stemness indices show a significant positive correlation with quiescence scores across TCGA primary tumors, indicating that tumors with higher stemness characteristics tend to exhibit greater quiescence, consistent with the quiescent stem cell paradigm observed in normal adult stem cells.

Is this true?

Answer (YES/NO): NO